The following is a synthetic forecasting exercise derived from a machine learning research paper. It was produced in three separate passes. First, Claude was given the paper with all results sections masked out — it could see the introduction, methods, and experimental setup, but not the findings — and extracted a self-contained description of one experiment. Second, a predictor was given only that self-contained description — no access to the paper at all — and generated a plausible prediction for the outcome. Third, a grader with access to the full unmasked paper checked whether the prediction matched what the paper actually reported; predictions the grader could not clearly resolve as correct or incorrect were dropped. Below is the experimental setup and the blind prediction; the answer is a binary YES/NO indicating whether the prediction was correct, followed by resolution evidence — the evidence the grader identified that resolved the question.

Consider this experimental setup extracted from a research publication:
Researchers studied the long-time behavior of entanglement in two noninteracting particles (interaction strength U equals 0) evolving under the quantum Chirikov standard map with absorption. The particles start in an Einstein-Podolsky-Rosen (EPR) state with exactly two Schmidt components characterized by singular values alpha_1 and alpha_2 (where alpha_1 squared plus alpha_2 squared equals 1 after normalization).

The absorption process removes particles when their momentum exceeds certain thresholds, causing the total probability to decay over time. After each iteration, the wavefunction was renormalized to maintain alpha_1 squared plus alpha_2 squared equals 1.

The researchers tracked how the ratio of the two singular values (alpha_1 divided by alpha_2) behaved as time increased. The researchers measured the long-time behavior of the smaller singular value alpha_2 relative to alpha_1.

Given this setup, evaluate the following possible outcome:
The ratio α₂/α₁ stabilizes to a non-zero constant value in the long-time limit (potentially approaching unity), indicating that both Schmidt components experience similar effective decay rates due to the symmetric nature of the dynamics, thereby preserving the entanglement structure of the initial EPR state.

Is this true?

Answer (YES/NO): NO